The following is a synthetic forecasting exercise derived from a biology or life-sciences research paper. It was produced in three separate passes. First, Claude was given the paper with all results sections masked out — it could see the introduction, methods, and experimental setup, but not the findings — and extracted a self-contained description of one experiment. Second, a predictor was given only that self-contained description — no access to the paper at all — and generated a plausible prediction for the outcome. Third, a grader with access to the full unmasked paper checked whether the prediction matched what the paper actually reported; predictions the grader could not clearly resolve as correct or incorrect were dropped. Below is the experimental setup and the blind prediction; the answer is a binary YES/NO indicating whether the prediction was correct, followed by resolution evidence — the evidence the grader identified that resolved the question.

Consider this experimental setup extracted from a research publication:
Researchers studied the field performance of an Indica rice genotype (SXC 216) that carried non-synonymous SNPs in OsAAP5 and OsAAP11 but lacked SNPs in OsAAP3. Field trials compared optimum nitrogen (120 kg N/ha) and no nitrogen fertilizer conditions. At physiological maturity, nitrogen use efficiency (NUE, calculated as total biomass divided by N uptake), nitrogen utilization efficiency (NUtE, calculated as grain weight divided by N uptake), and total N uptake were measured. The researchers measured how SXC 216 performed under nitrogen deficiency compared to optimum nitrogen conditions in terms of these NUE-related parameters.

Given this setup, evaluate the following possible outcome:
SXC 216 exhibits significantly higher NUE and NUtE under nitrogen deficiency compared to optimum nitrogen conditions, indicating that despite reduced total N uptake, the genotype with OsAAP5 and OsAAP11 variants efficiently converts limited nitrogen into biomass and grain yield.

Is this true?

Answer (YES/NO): NO